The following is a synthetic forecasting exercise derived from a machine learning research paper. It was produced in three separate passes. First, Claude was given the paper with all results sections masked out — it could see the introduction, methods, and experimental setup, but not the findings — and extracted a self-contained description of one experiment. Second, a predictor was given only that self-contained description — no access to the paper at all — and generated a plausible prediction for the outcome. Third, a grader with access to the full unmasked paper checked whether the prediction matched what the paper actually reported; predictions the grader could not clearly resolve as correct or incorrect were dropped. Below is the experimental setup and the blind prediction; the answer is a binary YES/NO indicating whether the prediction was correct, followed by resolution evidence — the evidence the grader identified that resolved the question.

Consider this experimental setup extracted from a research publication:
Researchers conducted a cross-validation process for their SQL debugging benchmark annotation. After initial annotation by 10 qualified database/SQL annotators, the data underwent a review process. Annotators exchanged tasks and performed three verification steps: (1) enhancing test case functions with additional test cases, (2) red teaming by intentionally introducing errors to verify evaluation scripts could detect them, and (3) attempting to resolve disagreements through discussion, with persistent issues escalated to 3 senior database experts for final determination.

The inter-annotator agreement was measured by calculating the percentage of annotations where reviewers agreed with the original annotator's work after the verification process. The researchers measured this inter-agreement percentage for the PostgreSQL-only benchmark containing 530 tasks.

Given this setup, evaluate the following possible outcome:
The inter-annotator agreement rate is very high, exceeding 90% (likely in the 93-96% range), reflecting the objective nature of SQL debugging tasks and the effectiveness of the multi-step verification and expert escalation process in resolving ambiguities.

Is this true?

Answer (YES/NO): YES